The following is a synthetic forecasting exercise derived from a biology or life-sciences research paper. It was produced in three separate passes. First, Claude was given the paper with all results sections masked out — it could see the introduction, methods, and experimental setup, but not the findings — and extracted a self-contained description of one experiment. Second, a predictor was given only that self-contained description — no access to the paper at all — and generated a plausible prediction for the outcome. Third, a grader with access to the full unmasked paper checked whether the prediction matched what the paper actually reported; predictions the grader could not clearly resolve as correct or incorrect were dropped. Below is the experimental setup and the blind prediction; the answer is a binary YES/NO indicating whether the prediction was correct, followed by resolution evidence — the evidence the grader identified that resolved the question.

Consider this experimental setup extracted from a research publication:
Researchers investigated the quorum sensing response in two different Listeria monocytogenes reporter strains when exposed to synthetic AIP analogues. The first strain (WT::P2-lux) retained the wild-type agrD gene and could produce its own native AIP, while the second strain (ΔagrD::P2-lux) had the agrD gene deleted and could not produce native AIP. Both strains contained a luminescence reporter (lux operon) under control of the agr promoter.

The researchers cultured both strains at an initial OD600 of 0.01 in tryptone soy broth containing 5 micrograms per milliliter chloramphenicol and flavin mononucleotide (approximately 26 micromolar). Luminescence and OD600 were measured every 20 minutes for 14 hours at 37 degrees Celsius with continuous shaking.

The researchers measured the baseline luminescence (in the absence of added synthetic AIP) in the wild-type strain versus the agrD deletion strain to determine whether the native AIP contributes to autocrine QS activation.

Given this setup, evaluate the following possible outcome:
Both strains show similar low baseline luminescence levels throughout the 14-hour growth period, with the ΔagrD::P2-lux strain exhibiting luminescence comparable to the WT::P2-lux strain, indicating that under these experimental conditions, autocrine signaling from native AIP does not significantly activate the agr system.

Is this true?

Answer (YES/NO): NO